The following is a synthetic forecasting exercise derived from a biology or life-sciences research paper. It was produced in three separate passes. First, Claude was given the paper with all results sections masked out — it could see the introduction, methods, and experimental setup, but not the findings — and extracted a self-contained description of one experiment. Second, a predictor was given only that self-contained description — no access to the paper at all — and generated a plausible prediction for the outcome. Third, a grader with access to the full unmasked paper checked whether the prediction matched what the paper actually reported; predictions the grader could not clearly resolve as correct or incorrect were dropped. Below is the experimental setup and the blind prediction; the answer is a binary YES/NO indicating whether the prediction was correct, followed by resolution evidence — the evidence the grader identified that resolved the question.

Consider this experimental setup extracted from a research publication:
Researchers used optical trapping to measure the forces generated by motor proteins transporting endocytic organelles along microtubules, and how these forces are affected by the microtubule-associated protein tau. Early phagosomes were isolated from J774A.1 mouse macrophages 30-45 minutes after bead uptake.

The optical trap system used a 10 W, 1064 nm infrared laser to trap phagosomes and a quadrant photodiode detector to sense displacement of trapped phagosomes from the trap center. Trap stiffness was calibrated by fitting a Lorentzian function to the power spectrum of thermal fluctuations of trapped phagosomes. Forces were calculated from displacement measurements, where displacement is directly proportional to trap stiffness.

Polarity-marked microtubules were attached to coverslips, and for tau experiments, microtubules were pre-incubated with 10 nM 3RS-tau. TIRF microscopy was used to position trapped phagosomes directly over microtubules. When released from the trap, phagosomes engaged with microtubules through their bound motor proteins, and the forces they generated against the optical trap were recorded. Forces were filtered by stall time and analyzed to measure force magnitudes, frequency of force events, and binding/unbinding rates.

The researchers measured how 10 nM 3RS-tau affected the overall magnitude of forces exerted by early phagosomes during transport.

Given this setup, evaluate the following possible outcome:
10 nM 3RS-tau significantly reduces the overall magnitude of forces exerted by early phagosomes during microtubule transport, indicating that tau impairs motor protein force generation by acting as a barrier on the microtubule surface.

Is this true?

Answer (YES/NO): YES